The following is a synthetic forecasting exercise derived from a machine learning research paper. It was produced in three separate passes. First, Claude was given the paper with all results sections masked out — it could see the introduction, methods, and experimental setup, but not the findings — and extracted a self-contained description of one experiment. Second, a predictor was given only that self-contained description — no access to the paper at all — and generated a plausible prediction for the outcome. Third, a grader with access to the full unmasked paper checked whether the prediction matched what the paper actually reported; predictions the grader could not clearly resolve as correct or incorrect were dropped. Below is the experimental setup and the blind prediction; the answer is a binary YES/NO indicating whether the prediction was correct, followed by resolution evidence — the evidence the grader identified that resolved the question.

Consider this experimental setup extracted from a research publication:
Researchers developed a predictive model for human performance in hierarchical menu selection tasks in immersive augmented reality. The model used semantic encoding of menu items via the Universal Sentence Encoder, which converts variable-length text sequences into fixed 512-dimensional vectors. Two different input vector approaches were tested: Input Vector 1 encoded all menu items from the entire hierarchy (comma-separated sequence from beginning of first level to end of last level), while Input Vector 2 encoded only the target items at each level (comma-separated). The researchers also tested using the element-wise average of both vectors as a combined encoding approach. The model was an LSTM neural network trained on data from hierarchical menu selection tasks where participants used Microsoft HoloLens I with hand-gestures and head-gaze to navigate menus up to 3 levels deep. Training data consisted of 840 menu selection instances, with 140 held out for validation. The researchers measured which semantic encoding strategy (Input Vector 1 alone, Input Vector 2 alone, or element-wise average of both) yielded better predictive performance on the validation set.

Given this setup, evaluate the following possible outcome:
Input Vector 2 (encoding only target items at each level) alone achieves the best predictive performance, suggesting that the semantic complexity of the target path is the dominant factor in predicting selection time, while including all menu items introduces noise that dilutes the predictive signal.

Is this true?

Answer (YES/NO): NO